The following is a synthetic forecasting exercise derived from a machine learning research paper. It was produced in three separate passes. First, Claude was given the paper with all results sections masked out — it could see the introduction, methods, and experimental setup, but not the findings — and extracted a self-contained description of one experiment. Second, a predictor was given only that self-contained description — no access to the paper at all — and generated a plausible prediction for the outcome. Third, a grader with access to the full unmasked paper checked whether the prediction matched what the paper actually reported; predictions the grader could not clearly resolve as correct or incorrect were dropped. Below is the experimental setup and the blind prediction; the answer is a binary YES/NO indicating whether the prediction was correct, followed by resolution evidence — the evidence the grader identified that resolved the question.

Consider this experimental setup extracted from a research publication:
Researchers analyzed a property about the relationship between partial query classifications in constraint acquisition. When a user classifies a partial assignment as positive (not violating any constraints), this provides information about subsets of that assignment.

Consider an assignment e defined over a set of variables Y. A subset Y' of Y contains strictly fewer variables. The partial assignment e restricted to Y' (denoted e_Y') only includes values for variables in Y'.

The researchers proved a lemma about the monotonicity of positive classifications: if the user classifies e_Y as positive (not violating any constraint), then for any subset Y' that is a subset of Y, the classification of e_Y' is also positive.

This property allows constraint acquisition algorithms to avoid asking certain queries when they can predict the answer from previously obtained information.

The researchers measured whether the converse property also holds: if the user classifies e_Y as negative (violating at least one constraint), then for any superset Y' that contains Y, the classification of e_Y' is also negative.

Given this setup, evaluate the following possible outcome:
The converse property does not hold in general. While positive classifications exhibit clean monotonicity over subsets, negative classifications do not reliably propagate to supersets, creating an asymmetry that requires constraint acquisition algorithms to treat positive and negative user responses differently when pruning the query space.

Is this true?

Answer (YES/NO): NO